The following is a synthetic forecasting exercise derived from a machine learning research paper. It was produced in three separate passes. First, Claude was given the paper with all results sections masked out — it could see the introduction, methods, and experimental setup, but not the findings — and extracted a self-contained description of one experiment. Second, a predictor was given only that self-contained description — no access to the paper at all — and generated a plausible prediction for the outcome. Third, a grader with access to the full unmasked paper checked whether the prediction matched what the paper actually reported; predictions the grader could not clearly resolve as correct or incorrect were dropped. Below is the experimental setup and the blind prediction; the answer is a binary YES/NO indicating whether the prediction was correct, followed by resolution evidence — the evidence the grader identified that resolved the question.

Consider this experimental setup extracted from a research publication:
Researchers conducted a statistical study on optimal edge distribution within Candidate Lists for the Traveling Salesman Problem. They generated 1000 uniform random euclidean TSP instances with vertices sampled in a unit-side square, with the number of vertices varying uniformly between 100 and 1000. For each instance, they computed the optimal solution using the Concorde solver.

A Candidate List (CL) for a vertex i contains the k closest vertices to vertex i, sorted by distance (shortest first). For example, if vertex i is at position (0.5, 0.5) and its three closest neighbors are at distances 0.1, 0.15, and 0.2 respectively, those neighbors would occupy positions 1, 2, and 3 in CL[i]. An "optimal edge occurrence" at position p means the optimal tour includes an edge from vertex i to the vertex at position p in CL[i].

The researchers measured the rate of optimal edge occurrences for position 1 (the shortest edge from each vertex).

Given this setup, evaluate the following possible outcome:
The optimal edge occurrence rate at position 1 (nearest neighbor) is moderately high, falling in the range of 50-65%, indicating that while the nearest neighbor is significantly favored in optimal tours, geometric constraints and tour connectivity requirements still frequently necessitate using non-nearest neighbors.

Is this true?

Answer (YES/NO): NO